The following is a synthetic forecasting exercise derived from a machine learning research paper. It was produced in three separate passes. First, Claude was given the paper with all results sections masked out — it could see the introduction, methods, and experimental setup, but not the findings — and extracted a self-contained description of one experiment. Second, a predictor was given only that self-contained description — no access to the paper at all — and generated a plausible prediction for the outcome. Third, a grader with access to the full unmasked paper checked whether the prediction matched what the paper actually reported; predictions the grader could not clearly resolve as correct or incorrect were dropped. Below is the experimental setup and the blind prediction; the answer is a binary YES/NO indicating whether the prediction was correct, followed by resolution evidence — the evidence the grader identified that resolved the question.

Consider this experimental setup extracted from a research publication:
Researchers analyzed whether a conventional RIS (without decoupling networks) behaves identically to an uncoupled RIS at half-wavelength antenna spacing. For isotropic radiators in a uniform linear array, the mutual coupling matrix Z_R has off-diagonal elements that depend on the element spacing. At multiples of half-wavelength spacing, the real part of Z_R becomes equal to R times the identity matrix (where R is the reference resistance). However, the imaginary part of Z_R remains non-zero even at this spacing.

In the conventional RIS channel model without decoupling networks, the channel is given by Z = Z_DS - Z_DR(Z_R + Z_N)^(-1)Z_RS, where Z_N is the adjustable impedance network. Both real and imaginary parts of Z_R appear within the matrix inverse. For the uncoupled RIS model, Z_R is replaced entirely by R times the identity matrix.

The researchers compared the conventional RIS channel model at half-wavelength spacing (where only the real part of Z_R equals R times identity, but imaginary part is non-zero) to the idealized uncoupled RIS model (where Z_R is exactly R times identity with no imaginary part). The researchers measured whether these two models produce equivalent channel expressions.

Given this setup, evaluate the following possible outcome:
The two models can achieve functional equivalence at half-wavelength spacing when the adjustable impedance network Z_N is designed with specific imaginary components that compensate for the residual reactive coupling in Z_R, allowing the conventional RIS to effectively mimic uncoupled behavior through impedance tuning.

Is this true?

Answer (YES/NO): NO